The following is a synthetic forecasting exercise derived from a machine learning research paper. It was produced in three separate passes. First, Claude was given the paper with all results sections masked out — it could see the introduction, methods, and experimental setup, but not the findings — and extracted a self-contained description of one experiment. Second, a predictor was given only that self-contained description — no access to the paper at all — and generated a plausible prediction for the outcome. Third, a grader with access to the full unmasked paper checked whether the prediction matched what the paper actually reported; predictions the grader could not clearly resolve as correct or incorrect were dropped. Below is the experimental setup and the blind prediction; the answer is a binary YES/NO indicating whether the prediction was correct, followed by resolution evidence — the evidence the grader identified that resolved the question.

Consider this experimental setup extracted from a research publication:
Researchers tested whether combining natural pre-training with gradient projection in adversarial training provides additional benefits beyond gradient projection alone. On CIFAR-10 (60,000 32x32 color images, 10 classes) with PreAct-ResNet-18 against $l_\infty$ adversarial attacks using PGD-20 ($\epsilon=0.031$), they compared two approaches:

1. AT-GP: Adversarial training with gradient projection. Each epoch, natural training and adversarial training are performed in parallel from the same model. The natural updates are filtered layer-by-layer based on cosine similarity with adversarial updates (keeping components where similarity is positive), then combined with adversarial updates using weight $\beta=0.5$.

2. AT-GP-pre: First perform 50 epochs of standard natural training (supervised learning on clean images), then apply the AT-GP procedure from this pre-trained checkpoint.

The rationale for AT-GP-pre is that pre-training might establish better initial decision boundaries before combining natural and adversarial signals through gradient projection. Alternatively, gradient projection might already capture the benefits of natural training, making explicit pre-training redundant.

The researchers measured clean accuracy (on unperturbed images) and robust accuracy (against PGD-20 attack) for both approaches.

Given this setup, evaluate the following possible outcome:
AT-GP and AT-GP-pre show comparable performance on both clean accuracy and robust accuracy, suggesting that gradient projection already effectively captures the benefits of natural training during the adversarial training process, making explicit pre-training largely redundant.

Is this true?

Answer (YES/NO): YES